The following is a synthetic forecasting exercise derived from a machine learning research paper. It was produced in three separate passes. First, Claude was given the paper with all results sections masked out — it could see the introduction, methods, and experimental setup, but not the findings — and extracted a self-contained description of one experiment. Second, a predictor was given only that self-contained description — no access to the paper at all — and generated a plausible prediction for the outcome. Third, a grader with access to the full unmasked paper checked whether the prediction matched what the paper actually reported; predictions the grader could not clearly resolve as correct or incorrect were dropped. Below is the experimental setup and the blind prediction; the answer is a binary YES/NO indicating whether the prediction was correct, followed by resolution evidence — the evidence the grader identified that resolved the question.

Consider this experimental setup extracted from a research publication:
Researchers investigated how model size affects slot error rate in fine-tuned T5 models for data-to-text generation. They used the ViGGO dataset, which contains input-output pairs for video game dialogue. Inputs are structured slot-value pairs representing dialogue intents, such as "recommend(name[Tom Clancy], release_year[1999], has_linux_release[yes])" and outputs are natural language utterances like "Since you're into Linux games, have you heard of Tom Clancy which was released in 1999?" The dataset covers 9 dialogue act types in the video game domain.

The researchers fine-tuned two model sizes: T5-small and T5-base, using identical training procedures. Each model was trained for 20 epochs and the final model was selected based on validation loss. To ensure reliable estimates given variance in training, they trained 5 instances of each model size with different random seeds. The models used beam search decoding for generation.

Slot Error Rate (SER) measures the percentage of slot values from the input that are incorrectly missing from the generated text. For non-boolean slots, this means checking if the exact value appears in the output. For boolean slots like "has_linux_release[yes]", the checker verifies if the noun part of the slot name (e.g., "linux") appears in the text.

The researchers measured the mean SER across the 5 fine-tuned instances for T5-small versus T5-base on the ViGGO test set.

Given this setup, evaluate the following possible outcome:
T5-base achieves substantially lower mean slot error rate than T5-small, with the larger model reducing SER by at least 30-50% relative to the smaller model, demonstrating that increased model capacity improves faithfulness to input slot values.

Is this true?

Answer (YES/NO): YES